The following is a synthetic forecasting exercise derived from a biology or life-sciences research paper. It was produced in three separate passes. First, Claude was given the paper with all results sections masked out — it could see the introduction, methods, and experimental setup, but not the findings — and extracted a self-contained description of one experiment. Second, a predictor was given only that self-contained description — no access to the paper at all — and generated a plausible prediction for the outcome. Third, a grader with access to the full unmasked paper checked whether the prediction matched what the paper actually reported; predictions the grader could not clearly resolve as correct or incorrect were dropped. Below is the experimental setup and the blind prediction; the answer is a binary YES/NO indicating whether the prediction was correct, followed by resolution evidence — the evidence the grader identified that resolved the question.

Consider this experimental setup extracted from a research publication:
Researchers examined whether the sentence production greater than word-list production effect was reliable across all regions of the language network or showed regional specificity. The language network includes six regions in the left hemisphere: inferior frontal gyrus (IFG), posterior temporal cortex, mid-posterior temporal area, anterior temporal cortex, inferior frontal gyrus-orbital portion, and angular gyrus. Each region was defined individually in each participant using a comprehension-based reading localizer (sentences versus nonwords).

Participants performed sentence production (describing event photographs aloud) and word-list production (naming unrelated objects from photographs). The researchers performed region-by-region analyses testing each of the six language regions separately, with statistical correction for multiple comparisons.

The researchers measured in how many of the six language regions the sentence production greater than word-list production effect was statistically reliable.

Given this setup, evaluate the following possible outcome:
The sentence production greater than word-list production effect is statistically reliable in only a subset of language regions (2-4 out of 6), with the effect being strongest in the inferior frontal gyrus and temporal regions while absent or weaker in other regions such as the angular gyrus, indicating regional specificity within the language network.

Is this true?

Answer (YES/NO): NO